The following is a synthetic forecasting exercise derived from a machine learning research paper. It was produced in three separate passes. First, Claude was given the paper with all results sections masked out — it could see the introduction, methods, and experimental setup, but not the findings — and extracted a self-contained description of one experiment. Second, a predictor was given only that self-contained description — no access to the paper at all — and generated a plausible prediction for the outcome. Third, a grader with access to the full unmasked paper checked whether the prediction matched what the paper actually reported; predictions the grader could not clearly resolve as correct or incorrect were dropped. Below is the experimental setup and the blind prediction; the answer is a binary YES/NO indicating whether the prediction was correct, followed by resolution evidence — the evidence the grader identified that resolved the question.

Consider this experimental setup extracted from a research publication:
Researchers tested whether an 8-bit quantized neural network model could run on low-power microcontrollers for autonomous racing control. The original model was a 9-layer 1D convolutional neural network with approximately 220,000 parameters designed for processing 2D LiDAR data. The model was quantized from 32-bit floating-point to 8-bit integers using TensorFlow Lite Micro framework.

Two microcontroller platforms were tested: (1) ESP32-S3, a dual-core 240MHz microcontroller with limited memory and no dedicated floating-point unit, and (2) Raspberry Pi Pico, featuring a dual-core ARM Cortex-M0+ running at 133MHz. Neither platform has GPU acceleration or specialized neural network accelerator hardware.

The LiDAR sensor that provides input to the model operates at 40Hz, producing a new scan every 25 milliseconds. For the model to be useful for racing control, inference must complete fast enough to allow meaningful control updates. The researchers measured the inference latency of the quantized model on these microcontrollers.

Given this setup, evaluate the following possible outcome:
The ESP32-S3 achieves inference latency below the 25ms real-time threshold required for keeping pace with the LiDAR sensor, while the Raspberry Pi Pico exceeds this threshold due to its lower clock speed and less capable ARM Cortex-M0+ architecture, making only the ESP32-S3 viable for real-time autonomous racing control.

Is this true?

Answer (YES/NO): NO